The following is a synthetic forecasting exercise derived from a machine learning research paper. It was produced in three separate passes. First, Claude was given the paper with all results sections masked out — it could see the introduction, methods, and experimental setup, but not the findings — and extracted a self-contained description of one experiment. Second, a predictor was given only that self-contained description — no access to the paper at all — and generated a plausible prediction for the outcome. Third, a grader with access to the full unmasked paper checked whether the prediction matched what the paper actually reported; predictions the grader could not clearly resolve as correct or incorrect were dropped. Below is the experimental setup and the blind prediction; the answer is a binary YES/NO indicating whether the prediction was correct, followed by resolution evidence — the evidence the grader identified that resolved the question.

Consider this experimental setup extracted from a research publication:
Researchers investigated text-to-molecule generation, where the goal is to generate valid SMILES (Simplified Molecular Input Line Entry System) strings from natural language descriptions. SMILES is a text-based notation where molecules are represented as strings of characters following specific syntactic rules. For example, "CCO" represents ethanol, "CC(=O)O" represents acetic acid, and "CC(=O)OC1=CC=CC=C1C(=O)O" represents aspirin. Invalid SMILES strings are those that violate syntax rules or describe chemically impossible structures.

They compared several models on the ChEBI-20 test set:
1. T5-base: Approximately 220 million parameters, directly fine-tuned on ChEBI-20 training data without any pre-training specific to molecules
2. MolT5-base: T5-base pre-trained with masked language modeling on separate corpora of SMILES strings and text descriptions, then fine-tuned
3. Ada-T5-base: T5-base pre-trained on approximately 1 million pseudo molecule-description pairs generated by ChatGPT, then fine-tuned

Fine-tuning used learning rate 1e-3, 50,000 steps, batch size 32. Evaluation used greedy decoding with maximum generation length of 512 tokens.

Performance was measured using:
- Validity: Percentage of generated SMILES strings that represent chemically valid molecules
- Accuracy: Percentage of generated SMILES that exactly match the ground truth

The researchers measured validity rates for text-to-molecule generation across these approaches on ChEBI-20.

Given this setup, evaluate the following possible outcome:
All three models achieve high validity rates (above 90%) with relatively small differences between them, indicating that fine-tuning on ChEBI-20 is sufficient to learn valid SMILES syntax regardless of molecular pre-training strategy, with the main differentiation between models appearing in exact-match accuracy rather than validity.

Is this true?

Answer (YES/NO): NO